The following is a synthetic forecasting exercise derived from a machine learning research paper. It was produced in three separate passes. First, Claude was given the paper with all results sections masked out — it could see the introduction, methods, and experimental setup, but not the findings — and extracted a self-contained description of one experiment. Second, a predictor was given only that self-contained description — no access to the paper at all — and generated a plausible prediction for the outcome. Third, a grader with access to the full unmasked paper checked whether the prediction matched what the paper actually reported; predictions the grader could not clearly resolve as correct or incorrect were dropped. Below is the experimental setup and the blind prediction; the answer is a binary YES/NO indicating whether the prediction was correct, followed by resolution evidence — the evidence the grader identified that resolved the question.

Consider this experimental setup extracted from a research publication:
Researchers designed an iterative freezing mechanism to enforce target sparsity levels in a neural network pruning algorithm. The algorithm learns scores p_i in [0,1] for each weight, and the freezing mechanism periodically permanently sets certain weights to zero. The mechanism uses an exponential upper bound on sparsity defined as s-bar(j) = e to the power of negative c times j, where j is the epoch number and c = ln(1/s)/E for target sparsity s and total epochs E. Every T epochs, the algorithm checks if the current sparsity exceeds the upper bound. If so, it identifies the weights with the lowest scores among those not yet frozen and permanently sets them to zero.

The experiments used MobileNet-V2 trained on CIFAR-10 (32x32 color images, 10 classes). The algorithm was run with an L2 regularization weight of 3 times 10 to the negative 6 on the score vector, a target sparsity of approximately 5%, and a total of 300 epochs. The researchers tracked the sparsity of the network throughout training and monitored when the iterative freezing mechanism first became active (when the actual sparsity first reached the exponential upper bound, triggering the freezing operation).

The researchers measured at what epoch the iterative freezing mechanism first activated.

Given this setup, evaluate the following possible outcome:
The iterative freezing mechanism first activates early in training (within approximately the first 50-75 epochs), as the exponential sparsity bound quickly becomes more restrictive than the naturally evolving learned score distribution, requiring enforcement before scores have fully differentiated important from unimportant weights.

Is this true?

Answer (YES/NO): NO